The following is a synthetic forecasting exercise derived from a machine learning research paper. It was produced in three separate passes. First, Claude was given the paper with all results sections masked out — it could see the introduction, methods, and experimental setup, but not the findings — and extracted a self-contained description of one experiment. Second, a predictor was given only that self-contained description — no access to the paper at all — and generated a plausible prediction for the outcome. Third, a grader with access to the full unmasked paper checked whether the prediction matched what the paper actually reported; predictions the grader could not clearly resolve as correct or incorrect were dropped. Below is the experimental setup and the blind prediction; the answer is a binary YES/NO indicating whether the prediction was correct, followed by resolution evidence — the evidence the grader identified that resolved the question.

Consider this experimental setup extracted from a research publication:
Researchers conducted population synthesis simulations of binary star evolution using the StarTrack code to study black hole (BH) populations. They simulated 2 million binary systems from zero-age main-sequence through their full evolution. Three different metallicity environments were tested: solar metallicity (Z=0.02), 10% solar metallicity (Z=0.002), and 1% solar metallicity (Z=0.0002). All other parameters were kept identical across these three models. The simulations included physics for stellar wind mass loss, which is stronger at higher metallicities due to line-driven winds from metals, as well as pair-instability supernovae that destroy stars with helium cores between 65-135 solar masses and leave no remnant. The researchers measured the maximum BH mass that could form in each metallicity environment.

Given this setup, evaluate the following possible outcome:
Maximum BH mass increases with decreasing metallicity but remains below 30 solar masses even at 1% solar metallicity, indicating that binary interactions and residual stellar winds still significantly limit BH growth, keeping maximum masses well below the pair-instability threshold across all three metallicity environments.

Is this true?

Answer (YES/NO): NO